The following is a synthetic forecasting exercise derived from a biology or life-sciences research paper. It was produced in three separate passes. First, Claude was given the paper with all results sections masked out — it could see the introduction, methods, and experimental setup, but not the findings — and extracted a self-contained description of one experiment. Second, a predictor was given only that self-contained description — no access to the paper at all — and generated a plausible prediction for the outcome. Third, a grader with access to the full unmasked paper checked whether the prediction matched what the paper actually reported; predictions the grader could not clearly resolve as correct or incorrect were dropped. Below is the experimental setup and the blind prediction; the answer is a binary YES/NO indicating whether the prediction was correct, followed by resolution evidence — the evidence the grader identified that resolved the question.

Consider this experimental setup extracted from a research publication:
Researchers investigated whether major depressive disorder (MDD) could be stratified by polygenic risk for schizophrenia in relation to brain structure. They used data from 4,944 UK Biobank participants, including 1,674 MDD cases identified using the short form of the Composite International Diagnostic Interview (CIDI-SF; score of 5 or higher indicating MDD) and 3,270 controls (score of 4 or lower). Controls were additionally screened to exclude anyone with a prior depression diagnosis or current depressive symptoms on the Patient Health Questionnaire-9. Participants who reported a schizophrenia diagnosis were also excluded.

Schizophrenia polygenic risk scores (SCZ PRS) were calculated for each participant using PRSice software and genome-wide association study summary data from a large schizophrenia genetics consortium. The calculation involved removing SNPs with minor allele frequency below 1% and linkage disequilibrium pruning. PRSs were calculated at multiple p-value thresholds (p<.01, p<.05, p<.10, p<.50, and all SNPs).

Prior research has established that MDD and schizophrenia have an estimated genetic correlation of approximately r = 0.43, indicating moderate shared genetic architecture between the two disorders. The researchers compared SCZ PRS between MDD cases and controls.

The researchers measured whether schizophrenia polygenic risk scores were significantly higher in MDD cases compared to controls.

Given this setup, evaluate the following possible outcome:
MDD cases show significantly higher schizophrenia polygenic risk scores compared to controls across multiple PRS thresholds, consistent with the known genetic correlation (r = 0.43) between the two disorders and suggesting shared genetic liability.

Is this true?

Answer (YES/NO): YES